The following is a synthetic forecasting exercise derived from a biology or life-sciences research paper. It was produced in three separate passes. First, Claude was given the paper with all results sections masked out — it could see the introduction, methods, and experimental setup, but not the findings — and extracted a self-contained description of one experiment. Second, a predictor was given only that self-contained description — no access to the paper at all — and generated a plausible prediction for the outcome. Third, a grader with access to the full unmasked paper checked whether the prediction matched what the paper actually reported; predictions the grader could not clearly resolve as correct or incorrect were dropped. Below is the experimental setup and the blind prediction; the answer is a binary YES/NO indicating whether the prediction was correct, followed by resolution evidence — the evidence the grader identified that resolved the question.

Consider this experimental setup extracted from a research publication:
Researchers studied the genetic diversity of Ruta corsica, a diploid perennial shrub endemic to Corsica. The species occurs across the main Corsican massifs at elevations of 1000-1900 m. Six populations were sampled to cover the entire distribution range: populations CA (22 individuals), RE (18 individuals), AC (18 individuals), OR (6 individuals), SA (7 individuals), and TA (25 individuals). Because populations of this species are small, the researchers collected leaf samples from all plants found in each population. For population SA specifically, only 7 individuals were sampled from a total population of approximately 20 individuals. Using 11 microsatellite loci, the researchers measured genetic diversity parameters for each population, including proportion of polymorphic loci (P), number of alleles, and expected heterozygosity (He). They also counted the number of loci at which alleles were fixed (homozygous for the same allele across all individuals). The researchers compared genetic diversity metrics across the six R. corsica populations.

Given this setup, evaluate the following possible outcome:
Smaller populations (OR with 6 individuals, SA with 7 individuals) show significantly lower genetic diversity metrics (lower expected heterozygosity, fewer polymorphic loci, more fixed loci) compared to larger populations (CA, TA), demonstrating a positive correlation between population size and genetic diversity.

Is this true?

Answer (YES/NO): NO